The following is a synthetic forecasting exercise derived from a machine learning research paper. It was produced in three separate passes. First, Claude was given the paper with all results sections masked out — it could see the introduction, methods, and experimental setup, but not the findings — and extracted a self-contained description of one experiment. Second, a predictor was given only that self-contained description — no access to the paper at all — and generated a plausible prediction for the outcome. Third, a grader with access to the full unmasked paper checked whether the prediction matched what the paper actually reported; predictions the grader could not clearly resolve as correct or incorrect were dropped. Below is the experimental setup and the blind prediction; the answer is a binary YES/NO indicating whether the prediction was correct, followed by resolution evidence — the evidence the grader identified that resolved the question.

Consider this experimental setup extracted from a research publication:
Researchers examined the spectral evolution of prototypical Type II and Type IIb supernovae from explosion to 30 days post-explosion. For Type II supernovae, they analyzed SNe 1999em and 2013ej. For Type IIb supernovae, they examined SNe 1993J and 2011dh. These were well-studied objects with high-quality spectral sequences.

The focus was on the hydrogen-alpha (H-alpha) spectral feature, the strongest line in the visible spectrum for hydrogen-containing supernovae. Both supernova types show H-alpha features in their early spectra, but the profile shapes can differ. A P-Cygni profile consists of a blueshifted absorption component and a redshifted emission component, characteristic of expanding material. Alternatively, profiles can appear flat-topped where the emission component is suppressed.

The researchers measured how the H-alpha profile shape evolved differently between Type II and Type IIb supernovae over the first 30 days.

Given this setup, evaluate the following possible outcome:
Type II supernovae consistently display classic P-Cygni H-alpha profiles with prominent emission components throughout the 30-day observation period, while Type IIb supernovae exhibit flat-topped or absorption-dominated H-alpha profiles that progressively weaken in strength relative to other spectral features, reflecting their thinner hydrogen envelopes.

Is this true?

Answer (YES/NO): NO